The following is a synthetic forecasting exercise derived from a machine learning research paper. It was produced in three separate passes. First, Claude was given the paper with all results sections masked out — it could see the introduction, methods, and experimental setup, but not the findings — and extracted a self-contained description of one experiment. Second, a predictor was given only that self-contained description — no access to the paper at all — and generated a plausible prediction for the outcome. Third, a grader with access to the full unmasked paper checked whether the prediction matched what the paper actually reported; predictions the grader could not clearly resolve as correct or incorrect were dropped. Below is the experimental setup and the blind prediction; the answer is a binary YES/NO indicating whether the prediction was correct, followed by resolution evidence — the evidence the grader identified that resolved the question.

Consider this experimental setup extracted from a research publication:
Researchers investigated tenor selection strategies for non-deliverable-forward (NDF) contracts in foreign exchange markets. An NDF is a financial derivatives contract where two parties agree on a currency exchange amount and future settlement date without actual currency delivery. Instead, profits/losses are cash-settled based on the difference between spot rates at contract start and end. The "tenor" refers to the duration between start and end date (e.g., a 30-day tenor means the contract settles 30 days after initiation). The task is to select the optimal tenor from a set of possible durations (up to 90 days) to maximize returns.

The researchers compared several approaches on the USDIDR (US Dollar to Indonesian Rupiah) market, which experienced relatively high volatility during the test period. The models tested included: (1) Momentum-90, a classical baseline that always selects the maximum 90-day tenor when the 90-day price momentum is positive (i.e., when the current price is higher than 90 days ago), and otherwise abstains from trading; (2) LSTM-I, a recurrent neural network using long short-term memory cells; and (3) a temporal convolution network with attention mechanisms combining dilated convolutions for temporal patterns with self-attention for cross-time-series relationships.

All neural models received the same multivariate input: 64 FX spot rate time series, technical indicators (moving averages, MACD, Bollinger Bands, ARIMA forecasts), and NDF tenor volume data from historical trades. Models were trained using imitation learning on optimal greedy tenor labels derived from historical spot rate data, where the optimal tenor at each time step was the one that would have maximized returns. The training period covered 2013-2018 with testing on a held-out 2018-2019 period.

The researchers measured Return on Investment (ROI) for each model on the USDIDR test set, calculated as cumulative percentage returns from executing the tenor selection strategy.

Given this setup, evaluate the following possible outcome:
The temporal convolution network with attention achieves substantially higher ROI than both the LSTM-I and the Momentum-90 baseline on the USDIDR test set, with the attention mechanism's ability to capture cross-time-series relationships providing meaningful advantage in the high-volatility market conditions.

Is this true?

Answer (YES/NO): NO